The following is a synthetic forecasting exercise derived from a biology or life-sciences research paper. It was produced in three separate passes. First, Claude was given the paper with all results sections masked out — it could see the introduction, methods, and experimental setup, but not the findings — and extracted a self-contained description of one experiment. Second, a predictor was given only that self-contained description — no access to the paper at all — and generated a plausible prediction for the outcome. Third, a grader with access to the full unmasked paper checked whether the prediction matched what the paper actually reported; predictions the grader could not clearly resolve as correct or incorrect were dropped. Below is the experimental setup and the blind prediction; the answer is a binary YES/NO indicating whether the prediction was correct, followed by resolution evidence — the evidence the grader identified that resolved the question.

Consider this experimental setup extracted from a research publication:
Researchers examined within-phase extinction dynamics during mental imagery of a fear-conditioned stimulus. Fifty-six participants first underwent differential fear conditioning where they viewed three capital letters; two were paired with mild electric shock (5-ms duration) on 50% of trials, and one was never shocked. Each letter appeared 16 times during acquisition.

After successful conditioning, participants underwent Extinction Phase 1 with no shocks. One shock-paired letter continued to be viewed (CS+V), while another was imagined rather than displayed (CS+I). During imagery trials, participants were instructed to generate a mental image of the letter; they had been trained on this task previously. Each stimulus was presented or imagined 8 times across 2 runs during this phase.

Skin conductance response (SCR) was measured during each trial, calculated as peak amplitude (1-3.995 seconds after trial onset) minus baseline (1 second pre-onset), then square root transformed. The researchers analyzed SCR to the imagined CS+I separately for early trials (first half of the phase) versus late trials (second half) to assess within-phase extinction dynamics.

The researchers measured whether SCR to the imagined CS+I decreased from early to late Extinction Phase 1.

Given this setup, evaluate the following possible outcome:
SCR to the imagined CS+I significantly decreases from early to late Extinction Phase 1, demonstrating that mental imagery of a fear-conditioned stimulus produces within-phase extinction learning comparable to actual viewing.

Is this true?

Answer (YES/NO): NO